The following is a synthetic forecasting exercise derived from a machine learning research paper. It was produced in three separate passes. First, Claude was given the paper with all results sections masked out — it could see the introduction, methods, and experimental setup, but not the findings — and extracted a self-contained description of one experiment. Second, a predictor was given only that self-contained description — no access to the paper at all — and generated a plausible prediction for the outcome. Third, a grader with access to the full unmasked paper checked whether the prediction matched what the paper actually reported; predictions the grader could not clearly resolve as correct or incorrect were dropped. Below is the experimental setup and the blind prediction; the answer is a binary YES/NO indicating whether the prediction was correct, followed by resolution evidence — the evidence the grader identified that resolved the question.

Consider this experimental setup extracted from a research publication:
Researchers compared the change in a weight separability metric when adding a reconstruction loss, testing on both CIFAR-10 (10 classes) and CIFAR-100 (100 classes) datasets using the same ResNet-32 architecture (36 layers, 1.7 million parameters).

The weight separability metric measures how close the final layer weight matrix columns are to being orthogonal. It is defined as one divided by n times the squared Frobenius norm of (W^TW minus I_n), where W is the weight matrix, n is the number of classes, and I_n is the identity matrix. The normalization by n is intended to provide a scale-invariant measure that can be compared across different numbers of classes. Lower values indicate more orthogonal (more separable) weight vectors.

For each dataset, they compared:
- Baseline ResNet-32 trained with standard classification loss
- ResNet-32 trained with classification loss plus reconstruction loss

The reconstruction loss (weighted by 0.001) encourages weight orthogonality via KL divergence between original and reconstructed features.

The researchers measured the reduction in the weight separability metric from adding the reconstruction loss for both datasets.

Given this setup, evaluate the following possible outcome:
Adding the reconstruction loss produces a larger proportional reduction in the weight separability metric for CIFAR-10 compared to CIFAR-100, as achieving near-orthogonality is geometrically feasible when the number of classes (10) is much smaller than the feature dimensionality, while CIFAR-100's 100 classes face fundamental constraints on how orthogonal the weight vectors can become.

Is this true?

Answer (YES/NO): YES